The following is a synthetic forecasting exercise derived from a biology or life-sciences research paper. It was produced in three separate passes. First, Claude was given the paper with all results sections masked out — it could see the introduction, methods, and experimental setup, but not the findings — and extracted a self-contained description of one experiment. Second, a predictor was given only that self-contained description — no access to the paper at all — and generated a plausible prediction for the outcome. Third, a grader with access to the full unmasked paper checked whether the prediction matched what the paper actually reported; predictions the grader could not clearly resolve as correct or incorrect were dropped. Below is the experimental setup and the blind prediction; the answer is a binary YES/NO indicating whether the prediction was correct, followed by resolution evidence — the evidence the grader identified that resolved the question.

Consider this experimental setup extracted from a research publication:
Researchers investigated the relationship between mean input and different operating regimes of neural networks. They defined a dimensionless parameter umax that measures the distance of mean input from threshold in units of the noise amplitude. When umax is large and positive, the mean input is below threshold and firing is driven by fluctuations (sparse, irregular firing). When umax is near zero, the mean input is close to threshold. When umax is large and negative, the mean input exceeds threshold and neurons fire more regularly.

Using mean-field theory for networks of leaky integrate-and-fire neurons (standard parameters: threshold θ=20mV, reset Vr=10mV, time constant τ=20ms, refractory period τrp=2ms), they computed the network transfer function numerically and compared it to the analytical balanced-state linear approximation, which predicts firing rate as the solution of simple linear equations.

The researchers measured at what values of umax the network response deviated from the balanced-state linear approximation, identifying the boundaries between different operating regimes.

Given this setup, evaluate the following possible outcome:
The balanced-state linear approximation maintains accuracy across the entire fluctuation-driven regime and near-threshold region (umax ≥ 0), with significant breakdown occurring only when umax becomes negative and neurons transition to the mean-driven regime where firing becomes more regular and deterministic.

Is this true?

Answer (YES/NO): NO